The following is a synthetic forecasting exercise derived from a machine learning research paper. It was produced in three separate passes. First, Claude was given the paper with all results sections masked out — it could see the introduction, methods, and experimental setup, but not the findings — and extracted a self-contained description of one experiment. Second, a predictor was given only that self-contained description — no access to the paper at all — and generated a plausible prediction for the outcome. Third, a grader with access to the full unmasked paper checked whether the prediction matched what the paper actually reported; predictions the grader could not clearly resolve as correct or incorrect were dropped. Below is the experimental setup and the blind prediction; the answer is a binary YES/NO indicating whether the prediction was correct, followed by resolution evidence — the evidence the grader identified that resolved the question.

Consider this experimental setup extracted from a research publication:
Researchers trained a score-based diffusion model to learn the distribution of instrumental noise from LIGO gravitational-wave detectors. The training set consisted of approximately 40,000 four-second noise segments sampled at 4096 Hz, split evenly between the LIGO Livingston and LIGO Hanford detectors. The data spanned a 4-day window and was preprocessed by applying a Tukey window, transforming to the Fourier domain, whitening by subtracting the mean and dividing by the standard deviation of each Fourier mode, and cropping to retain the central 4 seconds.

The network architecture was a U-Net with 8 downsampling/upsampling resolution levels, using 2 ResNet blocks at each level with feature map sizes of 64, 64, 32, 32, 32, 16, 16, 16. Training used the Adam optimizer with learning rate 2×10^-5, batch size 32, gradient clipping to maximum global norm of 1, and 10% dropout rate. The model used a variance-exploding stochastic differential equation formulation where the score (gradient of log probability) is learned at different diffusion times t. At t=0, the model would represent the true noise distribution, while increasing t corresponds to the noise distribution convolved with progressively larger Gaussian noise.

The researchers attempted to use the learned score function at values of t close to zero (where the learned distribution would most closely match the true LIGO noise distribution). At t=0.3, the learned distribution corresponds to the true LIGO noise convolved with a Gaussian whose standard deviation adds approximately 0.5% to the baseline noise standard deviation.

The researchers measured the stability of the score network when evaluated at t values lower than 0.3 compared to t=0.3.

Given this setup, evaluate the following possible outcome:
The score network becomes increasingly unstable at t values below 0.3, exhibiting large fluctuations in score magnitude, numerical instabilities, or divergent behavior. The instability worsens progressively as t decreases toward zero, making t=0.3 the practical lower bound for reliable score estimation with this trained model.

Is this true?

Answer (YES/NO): YES